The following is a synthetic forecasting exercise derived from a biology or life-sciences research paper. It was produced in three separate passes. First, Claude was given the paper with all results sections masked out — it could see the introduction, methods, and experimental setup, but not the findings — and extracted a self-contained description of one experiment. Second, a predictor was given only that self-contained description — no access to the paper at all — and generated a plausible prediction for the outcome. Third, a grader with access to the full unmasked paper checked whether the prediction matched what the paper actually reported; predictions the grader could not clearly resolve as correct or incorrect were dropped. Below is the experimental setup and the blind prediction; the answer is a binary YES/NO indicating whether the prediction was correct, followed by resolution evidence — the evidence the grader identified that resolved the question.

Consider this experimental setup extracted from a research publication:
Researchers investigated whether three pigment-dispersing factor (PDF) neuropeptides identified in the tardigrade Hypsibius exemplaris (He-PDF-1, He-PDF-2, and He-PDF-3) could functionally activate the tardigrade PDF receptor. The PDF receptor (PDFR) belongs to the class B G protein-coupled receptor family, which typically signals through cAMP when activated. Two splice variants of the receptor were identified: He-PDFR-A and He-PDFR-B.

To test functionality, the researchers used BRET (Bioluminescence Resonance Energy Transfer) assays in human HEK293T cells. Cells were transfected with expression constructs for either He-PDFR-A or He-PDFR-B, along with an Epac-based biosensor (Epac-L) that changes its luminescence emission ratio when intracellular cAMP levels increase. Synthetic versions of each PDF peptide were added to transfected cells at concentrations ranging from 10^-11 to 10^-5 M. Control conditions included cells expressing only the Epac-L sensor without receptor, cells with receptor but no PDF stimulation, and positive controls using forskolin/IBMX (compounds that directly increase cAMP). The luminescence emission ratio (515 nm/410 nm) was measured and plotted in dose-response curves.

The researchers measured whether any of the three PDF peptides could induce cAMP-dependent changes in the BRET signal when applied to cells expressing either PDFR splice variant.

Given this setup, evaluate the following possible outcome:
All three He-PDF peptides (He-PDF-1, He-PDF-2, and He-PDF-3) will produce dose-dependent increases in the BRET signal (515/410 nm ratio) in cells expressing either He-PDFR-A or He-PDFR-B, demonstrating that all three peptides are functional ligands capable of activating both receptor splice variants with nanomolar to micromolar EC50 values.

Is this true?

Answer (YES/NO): NO